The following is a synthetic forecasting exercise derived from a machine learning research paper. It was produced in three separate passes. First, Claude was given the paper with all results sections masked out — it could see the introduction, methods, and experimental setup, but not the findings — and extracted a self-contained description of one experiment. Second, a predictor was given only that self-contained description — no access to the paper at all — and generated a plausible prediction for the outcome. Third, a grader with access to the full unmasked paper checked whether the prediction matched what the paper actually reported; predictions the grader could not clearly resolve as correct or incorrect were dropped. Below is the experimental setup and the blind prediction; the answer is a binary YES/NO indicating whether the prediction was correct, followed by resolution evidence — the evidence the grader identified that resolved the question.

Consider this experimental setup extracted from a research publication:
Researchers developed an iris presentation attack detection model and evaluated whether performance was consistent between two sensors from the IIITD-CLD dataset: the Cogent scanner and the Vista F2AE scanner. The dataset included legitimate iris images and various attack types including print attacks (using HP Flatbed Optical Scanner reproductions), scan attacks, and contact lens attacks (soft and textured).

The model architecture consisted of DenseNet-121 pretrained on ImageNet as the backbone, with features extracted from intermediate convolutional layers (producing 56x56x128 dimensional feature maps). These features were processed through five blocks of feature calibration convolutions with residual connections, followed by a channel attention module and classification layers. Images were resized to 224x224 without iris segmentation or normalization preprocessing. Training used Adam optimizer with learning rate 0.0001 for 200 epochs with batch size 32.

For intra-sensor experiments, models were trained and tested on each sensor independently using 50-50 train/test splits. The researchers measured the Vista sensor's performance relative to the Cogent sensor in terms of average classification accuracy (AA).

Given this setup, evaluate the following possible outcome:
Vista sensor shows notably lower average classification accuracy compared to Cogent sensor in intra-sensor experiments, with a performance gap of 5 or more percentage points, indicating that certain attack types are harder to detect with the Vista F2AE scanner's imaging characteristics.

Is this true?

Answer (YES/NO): NO